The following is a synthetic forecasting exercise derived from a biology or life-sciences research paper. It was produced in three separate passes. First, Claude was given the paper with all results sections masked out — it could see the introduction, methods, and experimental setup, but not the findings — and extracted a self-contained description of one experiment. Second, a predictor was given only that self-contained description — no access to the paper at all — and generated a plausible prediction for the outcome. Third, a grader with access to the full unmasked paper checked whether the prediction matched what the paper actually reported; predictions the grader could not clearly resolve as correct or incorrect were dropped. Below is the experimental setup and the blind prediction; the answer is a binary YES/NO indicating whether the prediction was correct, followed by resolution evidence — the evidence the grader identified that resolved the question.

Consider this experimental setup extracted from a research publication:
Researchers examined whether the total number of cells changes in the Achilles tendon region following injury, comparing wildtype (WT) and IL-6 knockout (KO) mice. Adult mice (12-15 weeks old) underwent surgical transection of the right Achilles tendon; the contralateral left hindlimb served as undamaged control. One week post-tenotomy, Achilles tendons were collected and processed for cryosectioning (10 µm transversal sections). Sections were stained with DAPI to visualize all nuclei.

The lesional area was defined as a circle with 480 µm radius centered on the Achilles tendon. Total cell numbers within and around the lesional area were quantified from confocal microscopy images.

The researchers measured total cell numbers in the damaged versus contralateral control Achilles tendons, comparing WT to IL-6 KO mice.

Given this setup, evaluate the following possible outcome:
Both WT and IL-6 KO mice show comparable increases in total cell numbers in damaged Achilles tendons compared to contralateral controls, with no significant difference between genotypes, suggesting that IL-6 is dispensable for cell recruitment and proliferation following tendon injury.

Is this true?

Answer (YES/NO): NO